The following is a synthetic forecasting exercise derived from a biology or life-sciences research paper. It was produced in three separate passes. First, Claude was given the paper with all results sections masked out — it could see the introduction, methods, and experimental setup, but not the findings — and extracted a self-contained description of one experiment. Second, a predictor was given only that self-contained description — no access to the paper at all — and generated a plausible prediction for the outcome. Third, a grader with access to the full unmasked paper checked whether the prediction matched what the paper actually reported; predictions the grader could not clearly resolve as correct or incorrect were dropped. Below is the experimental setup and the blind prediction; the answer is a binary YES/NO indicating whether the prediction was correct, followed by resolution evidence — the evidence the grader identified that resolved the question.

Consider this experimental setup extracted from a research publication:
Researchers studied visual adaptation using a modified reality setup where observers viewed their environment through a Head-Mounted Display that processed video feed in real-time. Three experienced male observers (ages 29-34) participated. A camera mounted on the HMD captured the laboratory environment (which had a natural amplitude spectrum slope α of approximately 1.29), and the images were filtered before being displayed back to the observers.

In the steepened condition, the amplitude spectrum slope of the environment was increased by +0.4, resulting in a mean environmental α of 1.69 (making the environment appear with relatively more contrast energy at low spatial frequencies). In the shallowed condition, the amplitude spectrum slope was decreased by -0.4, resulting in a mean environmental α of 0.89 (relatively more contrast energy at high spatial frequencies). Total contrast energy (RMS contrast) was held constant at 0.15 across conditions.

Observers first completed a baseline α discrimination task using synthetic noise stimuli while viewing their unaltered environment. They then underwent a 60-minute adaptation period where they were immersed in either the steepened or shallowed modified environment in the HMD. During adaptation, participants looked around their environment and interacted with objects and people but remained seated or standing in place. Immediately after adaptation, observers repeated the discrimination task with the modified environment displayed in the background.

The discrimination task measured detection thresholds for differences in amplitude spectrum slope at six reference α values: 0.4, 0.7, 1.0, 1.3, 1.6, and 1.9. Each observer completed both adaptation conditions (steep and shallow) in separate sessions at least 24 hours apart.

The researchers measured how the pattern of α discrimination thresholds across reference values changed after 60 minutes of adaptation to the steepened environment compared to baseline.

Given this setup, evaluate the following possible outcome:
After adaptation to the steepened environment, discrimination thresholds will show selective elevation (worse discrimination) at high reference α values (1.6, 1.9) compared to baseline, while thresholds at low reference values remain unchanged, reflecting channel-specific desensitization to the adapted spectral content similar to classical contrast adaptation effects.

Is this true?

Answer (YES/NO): NO